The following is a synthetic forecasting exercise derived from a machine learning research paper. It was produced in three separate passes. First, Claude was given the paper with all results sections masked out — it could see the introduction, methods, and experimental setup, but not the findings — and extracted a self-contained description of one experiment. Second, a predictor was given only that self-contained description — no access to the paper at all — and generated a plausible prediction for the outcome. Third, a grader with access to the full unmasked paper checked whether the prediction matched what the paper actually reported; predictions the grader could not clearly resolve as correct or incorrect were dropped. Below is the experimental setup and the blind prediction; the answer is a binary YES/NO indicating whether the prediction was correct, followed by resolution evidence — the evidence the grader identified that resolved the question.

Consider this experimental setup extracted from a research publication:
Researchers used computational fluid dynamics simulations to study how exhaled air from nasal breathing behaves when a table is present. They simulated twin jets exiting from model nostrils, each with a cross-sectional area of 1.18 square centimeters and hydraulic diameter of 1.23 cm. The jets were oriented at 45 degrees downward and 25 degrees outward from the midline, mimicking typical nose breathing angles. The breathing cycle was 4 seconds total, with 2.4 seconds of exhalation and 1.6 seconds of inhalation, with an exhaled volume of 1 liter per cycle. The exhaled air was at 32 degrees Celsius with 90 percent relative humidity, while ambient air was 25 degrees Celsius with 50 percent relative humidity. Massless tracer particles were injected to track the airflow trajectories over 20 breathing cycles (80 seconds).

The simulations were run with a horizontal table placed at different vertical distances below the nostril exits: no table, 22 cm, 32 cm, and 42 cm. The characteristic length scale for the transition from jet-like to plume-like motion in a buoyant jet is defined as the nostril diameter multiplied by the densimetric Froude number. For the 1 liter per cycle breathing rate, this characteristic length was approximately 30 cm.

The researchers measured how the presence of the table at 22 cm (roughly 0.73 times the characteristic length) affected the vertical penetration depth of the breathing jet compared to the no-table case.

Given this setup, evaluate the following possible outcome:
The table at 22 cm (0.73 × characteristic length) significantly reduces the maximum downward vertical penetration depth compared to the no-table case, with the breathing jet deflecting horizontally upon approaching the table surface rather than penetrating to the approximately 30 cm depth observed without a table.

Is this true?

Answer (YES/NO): YES